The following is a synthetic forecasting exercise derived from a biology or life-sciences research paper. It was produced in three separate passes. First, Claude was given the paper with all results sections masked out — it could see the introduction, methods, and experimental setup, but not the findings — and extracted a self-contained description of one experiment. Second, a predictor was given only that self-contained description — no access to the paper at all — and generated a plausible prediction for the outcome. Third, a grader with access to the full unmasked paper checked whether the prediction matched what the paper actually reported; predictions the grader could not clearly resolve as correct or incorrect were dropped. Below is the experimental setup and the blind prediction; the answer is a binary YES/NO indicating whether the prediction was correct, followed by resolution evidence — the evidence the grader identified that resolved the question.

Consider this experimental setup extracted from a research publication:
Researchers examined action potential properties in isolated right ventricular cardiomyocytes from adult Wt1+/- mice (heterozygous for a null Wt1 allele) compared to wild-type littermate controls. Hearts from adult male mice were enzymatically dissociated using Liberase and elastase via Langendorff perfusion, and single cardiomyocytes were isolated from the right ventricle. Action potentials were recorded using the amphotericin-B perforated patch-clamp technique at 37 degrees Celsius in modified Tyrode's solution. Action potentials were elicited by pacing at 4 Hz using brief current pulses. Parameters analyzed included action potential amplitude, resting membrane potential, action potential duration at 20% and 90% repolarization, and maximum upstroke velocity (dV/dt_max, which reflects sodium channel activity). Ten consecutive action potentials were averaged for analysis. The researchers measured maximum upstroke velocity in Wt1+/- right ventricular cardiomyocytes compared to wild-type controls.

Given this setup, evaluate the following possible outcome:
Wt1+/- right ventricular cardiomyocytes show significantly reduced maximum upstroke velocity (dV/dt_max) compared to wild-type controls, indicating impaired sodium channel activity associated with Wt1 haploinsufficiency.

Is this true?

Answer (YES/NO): NO